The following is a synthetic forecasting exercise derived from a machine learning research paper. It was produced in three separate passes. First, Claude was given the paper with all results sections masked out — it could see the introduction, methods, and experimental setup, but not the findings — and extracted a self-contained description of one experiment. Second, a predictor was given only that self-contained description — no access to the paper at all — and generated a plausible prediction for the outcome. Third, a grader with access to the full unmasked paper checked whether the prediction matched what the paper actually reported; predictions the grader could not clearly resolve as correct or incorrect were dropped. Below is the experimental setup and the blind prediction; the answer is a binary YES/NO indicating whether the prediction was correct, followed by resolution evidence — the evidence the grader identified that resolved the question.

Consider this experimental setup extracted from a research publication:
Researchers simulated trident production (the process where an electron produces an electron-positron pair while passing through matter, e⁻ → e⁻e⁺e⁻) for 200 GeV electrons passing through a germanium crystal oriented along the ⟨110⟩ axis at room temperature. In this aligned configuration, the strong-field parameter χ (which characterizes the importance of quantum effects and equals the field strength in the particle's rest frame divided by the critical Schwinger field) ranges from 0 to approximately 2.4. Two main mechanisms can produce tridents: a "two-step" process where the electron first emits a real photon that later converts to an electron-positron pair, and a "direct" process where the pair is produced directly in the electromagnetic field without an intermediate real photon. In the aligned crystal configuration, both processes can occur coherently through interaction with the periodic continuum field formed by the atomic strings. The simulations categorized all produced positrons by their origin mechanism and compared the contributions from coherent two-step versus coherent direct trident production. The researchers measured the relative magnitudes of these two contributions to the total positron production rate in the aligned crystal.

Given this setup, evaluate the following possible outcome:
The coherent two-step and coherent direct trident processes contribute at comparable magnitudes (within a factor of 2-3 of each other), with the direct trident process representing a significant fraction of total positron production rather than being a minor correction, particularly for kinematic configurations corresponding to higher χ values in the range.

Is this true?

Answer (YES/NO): NO